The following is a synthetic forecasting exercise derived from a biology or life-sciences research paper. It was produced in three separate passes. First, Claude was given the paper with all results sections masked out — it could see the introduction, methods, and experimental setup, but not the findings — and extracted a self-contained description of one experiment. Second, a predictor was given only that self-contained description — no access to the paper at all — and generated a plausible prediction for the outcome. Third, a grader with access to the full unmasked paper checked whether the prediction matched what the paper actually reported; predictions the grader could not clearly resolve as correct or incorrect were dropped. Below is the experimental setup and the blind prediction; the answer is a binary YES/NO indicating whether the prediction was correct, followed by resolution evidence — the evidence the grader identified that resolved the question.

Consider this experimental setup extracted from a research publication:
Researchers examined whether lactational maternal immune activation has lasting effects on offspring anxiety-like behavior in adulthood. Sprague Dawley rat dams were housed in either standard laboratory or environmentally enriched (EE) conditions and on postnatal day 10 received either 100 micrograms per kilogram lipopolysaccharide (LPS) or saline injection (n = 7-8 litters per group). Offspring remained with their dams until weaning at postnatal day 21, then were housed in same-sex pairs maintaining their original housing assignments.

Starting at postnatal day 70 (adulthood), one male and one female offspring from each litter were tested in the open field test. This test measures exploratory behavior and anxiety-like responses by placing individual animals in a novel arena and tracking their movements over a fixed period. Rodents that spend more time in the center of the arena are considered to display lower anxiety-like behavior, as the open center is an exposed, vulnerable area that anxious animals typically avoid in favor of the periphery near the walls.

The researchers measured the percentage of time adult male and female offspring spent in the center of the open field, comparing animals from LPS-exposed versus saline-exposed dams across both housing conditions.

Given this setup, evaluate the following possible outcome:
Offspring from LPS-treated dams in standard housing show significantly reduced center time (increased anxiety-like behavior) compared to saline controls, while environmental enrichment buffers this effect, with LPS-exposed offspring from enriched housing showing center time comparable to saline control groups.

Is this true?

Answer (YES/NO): NO